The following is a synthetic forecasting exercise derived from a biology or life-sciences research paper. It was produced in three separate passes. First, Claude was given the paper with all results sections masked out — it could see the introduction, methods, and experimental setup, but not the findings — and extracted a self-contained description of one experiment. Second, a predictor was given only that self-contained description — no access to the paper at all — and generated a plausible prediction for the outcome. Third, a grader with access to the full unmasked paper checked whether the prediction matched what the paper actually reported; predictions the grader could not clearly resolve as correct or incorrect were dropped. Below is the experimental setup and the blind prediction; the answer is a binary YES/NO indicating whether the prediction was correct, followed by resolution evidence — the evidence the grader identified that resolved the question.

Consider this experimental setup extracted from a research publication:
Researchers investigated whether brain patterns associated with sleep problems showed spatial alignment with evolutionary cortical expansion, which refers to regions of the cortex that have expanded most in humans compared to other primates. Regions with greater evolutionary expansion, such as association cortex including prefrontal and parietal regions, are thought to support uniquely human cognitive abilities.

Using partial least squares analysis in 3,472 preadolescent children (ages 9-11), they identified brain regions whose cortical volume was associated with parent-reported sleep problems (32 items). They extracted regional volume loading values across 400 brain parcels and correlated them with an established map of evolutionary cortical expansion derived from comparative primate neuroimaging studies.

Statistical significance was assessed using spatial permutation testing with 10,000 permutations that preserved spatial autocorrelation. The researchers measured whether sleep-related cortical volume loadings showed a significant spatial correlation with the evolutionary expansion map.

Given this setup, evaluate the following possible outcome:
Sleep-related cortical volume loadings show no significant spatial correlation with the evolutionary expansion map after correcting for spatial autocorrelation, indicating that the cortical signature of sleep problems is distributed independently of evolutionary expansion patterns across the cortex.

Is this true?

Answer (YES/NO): YES